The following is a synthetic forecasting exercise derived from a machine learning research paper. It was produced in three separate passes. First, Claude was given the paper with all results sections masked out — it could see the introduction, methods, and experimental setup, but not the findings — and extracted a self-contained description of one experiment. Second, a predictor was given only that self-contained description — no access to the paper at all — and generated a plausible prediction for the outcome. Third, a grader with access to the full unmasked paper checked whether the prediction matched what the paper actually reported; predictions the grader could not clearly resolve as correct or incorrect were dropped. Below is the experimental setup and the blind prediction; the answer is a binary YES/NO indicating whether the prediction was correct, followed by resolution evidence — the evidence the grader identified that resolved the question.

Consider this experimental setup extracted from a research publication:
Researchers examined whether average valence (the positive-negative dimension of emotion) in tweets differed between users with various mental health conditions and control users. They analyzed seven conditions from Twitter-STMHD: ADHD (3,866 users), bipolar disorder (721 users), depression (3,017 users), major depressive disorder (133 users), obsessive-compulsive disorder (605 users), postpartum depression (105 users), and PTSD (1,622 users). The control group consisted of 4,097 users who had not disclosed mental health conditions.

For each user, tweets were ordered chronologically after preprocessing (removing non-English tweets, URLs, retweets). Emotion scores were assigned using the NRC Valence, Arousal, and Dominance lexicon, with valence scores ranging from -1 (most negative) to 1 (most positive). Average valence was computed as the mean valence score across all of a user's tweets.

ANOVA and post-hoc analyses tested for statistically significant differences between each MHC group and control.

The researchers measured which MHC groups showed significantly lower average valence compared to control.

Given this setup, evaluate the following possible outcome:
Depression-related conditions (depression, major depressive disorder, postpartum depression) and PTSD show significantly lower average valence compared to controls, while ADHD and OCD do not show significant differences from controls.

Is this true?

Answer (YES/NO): NO